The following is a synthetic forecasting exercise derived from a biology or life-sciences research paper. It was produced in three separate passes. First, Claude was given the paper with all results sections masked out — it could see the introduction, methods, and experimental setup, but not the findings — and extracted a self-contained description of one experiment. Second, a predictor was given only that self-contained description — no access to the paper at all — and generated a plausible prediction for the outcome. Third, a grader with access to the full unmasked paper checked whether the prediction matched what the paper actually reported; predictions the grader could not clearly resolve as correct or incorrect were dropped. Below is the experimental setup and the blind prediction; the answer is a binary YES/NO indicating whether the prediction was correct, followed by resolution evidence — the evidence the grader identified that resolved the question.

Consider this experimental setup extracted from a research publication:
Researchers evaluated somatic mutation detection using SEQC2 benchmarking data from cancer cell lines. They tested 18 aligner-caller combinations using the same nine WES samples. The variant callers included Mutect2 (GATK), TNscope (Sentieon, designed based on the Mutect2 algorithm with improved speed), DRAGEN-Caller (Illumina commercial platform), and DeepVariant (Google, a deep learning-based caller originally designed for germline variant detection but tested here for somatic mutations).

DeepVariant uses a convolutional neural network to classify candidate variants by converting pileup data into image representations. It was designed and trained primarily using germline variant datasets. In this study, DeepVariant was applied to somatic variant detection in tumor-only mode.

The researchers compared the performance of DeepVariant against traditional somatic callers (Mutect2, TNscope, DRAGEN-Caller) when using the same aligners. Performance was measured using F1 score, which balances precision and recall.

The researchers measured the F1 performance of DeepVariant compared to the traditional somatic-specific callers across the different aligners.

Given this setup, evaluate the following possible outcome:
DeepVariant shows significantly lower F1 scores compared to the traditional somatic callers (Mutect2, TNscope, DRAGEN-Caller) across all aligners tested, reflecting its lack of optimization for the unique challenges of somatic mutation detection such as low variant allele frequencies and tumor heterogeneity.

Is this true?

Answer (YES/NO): YES